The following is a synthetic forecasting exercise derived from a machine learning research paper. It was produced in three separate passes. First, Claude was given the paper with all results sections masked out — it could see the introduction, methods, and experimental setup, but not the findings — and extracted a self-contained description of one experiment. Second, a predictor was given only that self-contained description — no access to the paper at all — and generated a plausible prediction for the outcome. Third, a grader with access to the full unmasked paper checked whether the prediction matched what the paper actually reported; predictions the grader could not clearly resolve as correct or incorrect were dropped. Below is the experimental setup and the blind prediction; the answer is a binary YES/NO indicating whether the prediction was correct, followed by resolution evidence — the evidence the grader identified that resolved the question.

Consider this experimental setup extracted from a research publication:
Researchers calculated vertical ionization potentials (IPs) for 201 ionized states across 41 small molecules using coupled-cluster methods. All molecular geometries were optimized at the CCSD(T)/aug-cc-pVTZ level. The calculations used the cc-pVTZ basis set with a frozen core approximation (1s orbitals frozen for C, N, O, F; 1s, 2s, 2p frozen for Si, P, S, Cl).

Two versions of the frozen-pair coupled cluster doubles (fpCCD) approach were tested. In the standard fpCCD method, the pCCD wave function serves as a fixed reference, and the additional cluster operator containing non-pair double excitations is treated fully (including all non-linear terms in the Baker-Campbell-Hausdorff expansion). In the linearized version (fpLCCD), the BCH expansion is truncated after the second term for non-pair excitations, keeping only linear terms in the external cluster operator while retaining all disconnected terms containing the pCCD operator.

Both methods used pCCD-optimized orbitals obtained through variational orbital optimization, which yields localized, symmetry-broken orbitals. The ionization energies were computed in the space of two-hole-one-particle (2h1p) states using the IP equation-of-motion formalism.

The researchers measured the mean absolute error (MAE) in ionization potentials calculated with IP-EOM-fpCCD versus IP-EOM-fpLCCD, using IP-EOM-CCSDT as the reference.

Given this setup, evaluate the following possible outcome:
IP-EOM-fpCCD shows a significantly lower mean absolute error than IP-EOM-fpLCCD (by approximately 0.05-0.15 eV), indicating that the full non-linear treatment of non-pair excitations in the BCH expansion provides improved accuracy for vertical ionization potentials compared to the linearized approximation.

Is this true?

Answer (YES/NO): NO